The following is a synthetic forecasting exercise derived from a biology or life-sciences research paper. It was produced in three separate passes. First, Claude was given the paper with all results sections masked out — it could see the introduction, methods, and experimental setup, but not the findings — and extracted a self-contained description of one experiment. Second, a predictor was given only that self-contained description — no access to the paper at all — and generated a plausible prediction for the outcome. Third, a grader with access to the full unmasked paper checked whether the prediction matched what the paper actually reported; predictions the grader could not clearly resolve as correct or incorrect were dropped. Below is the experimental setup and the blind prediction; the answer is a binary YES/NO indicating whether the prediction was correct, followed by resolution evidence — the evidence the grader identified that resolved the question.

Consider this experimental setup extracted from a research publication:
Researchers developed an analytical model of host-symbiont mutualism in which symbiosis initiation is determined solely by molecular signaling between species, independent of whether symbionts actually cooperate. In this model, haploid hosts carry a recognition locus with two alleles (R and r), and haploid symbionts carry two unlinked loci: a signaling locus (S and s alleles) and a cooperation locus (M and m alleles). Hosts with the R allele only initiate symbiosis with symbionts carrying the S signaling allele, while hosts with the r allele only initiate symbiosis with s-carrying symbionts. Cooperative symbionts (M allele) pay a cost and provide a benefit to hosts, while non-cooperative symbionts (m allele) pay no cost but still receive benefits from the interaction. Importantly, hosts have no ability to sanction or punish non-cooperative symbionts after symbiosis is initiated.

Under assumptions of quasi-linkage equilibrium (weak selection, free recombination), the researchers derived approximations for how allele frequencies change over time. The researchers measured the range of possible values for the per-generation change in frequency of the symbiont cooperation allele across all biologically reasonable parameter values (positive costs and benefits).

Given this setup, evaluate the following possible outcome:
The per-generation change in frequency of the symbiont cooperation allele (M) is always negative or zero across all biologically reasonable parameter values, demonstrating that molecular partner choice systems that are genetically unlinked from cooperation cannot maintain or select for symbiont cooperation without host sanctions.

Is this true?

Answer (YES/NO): YES